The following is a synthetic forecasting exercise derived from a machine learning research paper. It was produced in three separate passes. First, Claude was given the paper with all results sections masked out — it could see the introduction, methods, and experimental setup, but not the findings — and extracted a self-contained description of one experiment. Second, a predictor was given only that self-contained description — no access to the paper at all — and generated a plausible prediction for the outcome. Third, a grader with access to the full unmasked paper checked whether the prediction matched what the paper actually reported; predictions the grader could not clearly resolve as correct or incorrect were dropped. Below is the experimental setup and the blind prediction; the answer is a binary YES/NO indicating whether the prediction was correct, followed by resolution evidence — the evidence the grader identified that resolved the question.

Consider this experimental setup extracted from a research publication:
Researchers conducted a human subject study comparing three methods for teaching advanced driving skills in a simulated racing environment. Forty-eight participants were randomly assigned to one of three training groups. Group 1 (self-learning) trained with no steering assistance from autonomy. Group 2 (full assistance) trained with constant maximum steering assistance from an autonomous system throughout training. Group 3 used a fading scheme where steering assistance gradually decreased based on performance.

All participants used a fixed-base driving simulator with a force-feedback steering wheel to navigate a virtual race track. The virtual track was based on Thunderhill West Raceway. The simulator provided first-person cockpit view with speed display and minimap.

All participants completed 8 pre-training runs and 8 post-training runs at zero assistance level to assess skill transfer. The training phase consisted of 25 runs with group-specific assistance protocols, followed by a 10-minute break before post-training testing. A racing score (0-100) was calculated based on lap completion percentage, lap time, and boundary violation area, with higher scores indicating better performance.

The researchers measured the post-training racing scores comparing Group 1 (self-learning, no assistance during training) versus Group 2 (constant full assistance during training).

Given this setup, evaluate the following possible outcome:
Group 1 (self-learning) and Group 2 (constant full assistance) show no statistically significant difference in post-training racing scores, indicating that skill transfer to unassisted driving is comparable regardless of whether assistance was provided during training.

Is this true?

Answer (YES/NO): YES